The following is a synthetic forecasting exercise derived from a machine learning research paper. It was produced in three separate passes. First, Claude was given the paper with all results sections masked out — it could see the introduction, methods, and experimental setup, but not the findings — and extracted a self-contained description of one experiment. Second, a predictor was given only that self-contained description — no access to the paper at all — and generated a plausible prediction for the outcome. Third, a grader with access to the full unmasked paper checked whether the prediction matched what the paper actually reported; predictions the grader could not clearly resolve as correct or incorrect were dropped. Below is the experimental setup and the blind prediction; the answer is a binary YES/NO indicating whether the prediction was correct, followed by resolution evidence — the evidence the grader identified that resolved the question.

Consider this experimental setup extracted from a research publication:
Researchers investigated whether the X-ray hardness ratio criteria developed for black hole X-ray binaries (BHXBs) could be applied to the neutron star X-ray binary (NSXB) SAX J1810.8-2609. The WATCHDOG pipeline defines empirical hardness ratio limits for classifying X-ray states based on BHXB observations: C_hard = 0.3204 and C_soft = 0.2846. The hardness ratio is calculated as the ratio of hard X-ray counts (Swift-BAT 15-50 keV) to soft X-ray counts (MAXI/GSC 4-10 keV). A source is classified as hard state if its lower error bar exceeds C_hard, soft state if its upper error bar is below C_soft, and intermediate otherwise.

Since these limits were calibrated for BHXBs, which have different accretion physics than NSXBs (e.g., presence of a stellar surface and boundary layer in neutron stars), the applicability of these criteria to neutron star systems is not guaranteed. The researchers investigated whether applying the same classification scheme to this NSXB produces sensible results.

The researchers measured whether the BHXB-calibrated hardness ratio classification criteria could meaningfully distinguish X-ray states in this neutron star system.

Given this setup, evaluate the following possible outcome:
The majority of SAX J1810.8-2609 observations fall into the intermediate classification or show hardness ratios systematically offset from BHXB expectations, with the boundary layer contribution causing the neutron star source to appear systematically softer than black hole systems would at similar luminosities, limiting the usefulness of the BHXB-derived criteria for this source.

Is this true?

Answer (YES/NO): NO